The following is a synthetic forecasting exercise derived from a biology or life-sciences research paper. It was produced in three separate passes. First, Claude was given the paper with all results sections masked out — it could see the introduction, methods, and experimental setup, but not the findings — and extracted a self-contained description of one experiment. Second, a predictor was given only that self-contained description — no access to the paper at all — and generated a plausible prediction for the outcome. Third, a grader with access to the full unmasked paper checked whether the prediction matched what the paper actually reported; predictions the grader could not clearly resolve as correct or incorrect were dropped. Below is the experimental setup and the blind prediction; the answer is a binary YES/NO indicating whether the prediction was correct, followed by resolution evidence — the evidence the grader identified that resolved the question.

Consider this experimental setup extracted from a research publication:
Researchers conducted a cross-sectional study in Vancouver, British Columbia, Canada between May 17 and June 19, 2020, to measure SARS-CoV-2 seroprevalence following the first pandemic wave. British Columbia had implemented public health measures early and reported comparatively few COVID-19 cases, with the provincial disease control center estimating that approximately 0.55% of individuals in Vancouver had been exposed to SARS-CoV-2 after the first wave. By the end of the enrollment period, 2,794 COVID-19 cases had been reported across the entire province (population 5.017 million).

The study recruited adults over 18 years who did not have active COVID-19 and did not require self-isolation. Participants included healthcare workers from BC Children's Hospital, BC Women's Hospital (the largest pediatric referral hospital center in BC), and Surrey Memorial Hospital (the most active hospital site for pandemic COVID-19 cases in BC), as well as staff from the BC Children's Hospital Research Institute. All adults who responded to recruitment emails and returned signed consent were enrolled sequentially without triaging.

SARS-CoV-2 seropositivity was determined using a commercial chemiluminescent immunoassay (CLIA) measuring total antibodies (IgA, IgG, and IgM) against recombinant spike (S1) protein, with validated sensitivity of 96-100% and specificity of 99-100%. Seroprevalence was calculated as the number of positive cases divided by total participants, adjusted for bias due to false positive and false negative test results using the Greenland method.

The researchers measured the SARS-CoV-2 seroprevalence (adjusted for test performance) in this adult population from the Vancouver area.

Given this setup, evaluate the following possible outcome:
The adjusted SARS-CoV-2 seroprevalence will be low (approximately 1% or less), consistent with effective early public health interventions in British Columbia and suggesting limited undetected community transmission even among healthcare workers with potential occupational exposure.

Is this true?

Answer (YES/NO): YES